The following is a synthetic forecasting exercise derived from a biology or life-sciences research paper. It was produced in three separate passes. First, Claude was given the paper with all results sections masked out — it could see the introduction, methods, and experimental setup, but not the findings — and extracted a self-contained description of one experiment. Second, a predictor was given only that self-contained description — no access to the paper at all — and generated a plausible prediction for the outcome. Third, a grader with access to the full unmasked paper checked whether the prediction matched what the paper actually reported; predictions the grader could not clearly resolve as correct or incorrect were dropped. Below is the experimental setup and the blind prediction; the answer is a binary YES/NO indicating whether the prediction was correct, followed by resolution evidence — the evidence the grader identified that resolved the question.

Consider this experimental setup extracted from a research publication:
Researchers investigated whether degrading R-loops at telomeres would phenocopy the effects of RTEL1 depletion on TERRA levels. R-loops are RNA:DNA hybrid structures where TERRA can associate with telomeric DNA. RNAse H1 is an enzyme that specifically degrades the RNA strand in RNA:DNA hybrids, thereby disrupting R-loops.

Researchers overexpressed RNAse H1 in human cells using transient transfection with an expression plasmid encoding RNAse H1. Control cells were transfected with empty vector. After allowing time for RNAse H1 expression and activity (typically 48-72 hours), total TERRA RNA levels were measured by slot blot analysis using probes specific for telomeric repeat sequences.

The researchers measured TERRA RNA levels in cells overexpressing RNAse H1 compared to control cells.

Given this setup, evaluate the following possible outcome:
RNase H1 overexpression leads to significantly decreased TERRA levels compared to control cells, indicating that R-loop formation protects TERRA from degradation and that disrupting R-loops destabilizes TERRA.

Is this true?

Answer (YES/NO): NO